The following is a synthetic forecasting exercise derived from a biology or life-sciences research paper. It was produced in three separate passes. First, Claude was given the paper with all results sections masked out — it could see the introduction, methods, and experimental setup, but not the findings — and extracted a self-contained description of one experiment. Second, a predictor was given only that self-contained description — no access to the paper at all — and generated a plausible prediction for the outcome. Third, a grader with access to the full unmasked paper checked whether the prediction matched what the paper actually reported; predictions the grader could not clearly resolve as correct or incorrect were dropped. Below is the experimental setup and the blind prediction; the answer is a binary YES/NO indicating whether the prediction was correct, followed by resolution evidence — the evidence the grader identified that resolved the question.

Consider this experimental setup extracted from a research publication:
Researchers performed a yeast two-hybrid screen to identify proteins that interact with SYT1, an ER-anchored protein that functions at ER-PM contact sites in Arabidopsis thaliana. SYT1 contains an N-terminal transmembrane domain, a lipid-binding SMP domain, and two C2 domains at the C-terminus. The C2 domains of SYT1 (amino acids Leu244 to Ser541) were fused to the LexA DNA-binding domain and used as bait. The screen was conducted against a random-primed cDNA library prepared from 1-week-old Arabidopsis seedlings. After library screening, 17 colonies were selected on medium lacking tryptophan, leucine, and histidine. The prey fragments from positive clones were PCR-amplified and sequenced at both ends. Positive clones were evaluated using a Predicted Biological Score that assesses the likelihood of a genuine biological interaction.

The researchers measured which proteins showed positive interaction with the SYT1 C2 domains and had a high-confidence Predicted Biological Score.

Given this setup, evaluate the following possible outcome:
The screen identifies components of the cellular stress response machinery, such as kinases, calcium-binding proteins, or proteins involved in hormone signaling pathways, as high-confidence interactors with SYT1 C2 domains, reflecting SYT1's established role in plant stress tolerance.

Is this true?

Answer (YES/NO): NO